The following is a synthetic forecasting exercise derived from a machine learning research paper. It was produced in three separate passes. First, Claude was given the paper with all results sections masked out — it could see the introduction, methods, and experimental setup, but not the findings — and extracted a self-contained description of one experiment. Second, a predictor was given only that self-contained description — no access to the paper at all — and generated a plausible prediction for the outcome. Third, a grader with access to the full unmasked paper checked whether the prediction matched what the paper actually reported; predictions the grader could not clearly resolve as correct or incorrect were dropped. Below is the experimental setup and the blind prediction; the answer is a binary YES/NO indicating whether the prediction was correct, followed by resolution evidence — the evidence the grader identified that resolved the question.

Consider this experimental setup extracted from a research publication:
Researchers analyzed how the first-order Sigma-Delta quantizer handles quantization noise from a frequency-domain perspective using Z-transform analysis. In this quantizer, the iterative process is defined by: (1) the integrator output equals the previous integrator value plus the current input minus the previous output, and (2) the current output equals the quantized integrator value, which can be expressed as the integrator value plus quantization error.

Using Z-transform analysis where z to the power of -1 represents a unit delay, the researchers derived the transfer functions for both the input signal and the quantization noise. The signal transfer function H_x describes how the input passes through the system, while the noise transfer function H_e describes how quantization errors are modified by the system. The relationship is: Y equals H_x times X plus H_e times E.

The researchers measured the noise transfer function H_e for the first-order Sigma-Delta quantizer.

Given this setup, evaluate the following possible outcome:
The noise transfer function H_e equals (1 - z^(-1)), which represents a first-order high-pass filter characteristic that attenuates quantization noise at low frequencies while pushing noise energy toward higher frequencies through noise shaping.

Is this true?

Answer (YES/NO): YES